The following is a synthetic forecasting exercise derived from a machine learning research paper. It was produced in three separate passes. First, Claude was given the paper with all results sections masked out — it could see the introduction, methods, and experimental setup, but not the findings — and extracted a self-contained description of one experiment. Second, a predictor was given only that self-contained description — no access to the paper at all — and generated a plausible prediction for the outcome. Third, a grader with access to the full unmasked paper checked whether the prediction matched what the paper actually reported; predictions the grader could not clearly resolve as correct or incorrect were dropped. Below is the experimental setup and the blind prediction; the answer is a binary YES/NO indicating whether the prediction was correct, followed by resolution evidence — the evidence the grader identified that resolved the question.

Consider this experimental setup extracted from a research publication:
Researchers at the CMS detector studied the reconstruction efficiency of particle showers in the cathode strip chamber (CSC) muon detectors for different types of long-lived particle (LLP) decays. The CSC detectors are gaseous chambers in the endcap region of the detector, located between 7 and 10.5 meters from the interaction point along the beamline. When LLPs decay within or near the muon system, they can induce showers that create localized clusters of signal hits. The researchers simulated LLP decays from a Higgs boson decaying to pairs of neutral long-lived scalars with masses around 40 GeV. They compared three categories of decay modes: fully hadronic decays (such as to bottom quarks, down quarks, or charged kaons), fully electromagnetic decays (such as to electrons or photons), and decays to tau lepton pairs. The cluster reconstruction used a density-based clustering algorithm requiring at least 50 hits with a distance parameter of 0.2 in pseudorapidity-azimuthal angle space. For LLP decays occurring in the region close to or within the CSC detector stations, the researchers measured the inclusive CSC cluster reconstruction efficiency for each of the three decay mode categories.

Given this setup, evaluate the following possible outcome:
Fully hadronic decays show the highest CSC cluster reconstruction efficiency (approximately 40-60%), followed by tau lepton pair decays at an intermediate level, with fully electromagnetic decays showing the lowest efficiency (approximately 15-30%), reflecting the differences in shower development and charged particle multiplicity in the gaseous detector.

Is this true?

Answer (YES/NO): NO